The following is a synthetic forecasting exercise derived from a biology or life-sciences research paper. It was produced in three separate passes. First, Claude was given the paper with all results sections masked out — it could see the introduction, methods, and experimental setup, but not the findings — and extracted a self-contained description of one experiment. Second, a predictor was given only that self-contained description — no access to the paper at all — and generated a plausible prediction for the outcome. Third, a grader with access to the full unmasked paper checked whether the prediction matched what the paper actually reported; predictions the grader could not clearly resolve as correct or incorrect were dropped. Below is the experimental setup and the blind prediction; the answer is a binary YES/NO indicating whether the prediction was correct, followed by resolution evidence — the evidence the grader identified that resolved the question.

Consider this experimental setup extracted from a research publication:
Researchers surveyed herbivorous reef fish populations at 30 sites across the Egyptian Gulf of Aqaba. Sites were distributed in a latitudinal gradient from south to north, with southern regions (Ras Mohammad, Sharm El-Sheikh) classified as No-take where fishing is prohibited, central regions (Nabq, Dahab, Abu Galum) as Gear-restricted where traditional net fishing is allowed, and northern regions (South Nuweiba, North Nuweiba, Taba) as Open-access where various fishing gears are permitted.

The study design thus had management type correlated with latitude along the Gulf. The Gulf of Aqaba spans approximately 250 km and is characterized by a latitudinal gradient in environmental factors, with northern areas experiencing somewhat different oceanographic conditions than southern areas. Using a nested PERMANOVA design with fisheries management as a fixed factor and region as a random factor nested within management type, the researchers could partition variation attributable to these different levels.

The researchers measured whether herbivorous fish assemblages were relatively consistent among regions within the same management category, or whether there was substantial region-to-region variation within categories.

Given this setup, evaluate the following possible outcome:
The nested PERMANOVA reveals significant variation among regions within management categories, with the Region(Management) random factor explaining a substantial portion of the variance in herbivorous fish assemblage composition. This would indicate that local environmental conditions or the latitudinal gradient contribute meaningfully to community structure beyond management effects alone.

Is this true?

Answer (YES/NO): NO